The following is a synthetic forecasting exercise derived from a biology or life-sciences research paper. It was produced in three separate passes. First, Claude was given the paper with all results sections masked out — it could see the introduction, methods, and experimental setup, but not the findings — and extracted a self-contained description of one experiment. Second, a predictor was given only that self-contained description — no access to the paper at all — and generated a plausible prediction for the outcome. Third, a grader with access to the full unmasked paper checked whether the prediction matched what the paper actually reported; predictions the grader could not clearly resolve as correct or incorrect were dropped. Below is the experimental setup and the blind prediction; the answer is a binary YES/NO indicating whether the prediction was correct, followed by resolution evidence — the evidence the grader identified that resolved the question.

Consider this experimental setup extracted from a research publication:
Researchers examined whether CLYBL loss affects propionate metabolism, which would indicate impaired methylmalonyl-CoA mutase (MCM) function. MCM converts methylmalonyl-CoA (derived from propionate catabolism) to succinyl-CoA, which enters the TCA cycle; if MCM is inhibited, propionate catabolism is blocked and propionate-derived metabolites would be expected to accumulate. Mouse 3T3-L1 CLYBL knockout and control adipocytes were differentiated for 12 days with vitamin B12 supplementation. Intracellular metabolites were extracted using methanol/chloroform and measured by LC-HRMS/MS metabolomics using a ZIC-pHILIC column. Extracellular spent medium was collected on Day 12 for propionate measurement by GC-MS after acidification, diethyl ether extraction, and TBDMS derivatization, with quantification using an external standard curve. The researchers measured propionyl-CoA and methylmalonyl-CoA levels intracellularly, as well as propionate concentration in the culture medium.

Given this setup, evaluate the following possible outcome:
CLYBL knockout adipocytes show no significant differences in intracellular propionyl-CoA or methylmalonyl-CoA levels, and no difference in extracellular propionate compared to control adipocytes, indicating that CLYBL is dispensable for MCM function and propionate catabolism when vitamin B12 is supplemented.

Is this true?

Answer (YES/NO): NO